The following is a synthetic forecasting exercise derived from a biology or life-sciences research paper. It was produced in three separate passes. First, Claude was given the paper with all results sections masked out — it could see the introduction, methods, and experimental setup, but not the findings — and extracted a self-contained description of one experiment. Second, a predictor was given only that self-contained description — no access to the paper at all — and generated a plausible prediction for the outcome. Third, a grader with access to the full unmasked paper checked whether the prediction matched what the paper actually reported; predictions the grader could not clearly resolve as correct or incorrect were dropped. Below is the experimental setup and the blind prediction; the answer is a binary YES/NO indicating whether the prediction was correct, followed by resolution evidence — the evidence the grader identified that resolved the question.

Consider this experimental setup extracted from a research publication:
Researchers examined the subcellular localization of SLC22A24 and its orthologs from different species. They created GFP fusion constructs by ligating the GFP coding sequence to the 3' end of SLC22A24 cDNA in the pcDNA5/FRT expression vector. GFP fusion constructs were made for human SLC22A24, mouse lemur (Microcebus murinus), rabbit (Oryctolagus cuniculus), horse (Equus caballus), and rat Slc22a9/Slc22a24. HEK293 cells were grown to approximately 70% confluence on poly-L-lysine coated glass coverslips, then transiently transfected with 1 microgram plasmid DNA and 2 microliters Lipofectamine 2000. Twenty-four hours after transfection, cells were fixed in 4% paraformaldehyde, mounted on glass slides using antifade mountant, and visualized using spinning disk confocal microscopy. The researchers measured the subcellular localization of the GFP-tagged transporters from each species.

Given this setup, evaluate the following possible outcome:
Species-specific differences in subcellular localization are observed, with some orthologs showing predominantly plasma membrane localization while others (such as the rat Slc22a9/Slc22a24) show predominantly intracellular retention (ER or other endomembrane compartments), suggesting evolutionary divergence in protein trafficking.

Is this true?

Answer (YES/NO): NO